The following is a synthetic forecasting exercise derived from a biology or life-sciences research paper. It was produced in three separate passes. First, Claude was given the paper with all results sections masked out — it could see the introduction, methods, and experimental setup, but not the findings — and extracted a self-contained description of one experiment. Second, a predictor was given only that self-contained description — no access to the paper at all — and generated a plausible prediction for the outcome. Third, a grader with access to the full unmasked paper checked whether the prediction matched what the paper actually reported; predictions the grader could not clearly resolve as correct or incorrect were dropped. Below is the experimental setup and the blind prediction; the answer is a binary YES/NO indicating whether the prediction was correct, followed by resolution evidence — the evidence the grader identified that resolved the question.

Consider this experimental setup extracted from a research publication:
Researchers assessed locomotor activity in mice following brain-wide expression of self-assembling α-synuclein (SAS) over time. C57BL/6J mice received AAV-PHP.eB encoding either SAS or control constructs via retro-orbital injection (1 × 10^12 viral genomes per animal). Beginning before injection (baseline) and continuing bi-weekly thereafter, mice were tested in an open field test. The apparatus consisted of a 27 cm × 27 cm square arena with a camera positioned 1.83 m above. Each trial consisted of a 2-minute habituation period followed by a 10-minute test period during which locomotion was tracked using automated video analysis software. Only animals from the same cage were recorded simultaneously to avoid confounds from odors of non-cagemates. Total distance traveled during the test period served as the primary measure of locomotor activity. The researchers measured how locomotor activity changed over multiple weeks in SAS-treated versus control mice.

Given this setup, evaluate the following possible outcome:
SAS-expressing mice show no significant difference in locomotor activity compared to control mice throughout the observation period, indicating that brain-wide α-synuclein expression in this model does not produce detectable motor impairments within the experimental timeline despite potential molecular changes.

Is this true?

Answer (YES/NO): NO